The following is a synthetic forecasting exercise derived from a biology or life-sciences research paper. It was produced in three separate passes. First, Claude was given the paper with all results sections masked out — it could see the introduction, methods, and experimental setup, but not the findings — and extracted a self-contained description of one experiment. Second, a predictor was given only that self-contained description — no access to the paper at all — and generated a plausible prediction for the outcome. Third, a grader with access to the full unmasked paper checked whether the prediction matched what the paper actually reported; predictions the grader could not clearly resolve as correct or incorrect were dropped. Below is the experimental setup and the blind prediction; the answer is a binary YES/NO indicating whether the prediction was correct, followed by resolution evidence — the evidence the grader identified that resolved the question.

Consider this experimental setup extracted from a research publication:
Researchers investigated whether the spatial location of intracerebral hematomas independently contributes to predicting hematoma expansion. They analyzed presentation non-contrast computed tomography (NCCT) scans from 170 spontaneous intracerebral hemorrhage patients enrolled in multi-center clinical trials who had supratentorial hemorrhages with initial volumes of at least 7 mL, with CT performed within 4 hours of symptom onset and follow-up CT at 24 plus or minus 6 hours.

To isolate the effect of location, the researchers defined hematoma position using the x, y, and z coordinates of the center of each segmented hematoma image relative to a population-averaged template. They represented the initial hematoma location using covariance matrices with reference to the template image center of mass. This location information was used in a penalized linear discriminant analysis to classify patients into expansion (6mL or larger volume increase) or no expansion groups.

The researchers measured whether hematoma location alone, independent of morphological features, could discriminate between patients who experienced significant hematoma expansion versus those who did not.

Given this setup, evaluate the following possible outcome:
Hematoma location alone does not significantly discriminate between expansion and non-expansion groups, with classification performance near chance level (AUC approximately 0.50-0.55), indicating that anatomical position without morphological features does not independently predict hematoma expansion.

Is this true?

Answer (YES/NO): NO